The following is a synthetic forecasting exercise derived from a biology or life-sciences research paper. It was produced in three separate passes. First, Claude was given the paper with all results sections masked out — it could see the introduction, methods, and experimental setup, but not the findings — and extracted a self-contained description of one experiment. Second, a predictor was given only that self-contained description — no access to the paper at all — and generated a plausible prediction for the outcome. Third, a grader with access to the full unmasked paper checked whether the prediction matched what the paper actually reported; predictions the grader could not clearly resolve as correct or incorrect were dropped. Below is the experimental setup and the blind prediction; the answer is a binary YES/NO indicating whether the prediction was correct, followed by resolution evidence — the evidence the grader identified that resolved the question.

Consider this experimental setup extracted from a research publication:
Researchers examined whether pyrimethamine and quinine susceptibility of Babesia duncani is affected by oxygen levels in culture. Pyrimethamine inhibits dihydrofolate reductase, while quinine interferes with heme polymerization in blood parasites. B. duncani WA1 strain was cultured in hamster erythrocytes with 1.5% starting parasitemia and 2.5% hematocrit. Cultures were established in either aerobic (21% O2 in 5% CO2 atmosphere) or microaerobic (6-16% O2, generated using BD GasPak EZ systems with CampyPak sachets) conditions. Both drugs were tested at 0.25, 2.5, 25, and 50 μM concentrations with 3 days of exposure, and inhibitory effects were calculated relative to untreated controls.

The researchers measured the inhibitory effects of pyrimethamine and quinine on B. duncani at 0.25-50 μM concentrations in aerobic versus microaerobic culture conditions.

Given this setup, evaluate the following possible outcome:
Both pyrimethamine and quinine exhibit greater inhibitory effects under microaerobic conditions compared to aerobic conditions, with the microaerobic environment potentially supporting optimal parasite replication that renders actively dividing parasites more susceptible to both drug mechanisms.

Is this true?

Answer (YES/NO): NO